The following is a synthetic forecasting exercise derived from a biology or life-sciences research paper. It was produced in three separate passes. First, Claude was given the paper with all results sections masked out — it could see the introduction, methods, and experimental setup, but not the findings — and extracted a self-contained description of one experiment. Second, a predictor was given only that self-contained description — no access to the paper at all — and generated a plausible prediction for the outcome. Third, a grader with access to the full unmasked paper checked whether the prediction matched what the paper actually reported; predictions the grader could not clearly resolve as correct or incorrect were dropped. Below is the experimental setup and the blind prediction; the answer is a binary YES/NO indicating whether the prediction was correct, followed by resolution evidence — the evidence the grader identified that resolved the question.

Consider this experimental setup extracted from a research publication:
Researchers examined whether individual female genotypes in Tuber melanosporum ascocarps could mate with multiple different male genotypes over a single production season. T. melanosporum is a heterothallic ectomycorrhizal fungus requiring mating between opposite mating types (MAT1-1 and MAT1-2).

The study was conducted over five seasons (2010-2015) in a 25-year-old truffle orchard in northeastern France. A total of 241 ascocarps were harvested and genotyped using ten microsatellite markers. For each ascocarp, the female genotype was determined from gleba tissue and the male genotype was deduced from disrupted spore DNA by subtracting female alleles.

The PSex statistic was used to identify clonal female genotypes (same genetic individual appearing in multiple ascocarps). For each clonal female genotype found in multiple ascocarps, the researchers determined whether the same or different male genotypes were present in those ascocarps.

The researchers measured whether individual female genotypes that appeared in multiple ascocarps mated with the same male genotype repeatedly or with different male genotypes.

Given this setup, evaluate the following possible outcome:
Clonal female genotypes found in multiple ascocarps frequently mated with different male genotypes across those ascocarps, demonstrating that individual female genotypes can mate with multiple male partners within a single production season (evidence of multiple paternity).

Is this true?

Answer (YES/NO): YES